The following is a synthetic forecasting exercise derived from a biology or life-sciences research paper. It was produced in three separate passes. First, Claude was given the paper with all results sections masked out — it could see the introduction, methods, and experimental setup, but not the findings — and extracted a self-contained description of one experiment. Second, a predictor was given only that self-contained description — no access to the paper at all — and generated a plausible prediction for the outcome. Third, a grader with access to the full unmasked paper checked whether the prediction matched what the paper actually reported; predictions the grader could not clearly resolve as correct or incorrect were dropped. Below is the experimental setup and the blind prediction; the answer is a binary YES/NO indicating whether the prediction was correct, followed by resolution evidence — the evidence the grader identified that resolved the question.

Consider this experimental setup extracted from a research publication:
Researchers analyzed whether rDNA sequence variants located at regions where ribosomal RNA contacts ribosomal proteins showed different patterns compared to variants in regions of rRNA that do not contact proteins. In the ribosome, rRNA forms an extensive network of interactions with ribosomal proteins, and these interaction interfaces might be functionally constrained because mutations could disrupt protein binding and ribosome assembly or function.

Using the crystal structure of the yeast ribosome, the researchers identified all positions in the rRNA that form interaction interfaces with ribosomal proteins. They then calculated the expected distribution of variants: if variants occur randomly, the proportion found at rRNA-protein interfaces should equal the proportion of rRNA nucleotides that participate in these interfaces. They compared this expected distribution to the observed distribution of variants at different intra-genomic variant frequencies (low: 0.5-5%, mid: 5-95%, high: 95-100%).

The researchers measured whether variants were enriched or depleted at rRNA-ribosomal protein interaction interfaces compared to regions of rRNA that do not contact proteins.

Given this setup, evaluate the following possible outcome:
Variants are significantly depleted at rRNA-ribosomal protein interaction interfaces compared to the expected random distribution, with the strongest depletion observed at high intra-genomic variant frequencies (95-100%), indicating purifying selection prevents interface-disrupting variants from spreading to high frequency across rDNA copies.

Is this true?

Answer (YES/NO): NO